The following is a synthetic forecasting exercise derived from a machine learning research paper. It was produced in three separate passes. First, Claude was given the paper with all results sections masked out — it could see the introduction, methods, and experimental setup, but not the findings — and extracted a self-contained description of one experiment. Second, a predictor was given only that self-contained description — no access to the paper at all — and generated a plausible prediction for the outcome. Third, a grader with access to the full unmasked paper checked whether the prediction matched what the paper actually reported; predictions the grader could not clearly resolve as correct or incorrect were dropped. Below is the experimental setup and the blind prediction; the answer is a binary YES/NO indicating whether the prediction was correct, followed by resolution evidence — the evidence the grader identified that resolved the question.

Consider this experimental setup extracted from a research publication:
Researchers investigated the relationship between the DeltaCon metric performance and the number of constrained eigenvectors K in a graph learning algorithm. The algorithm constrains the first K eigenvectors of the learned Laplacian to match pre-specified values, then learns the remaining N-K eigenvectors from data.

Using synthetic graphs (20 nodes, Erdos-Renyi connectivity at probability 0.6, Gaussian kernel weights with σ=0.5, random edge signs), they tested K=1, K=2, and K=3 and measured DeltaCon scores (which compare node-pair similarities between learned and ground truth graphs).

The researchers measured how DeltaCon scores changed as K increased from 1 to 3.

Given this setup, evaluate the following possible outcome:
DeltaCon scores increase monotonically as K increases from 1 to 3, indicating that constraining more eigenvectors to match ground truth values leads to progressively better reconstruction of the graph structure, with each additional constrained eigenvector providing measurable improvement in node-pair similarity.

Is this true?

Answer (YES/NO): NO